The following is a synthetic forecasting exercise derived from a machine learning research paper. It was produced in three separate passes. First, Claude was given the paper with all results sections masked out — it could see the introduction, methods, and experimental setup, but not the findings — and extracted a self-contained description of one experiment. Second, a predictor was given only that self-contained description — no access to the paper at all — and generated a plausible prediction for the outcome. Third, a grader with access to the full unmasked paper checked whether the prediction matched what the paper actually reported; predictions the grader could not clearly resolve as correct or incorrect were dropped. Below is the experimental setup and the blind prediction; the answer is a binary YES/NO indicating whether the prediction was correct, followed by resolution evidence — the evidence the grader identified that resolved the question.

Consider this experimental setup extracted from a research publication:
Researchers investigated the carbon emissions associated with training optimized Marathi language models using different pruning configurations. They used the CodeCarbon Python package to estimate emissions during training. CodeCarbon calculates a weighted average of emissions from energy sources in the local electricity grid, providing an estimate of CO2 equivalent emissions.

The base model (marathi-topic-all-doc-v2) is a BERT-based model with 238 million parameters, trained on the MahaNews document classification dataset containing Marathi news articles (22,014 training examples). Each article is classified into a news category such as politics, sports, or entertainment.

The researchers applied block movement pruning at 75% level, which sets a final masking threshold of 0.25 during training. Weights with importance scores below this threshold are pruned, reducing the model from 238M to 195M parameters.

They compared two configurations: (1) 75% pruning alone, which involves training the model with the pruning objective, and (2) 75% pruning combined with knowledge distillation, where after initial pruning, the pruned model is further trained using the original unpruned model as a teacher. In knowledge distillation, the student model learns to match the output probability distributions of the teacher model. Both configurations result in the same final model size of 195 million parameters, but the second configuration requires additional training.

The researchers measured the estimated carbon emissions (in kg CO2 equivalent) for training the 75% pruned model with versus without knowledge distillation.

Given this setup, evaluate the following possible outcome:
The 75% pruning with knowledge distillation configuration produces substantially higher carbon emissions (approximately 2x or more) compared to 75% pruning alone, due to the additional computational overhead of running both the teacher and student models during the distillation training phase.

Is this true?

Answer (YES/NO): YES